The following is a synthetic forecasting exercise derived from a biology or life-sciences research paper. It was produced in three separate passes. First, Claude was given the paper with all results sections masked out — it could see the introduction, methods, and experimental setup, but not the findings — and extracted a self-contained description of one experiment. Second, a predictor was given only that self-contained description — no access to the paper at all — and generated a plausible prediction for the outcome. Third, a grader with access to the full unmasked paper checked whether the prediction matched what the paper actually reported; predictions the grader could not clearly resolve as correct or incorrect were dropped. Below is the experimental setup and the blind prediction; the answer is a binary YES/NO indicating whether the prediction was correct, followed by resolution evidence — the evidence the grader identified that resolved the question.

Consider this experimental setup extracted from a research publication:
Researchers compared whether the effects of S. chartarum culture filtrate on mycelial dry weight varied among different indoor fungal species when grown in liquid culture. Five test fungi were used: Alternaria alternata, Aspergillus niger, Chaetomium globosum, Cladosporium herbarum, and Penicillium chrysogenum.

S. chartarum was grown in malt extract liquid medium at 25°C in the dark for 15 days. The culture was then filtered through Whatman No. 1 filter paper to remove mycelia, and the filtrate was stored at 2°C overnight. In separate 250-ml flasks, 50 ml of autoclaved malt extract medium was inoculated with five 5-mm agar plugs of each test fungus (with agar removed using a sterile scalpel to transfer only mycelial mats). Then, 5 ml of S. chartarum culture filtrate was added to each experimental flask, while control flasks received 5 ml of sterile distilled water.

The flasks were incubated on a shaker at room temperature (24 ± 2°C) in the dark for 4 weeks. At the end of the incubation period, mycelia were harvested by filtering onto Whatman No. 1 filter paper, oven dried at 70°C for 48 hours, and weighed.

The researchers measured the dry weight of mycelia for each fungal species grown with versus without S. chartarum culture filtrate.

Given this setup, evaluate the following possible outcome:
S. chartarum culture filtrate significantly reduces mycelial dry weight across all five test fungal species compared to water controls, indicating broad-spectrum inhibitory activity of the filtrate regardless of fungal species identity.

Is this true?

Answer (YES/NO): NO